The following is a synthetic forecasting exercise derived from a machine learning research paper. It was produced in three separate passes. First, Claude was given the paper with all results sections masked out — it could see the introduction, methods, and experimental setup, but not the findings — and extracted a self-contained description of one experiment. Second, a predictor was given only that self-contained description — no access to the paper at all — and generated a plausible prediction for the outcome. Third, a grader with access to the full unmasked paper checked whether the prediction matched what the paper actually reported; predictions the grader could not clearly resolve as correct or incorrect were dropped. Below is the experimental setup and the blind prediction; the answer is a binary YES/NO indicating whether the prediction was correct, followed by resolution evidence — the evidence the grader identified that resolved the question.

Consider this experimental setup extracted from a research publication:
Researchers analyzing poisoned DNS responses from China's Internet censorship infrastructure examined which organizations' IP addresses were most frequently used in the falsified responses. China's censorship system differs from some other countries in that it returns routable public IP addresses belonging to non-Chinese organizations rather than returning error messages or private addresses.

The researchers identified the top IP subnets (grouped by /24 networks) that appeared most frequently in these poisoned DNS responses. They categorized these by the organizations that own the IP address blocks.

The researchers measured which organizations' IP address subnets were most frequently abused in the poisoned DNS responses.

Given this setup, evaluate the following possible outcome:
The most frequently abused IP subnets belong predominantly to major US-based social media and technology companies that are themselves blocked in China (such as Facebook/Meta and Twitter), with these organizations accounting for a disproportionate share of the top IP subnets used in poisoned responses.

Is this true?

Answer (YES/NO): YES